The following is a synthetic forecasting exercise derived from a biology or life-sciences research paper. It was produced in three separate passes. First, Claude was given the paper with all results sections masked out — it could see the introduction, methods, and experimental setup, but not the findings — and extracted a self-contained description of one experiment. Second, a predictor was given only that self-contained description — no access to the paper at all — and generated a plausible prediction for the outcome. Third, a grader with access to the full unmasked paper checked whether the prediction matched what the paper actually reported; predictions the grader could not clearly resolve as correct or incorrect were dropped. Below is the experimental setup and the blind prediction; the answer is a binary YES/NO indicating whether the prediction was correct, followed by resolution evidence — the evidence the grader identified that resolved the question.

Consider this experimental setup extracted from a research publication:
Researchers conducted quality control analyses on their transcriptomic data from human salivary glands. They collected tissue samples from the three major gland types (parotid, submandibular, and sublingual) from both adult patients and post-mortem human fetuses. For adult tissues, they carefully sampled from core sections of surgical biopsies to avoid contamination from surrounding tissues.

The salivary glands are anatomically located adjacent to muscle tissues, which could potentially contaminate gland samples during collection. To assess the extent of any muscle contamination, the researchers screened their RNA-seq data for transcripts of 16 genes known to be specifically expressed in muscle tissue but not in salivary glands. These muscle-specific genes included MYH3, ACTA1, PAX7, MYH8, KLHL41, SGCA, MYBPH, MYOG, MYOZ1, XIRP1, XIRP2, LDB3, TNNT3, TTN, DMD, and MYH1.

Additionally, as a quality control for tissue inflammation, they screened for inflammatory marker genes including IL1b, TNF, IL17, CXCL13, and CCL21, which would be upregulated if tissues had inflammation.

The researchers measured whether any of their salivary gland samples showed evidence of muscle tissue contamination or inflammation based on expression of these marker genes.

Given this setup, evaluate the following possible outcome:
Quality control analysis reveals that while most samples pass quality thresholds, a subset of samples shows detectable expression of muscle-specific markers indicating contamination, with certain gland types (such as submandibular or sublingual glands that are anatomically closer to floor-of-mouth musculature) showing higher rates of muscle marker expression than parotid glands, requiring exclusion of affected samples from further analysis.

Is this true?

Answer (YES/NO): NO